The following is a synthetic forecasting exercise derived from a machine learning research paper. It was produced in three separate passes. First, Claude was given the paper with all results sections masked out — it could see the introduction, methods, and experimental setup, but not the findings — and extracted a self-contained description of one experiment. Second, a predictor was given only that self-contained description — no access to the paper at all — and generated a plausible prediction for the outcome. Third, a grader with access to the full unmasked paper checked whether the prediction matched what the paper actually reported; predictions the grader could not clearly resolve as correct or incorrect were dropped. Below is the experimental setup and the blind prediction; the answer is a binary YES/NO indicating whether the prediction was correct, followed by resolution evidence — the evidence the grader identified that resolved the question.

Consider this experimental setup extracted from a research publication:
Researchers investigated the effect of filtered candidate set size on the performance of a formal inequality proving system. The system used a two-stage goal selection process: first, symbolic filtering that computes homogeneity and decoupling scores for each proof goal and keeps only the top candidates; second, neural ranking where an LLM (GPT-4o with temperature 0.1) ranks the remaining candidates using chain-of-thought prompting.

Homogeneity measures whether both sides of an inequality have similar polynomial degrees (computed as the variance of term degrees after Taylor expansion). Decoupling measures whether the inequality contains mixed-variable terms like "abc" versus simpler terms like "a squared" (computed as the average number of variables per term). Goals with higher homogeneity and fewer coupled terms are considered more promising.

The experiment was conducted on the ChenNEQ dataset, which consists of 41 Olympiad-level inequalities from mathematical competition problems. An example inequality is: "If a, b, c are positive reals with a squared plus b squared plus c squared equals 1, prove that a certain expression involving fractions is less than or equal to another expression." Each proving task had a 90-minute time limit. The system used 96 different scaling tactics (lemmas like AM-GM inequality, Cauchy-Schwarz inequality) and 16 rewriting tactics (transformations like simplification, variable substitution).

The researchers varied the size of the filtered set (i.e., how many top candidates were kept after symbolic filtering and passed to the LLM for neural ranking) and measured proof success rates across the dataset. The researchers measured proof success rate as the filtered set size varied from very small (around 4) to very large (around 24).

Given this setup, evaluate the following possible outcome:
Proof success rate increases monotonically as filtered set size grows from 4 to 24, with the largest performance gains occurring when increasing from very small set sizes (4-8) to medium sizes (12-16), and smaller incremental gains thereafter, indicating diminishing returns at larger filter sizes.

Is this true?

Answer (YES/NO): NO